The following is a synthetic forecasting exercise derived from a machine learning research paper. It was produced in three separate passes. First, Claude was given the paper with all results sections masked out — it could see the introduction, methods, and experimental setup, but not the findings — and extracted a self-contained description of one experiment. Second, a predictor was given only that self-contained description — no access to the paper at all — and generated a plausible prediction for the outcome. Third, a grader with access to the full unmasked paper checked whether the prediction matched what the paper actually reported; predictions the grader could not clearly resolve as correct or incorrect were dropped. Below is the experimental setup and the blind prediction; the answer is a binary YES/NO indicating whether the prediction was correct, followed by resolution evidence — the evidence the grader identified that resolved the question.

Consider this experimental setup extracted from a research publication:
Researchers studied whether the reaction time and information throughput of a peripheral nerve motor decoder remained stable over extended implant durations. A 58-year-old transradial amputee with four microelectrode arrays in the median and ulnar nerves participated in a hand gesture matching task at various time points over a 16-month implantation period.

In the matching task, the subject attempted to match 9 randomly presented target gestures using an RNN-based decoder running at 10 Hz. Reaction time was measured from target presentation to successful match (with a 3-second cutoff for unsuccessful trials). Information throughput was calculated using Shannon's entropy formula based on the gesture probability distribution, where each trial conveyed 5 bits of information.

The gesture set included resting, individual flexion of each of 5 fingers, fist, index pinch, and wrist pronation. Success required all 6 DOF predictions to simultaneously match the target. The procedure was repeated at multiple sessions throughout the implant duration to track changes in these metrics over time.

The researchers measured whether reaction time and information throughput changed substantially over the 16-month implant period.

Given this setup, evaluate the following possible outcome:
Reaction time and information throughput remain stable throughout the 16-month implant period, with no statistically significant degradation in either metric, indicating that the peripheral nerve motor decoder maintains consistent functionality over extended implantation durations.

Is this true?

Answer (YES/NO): NO